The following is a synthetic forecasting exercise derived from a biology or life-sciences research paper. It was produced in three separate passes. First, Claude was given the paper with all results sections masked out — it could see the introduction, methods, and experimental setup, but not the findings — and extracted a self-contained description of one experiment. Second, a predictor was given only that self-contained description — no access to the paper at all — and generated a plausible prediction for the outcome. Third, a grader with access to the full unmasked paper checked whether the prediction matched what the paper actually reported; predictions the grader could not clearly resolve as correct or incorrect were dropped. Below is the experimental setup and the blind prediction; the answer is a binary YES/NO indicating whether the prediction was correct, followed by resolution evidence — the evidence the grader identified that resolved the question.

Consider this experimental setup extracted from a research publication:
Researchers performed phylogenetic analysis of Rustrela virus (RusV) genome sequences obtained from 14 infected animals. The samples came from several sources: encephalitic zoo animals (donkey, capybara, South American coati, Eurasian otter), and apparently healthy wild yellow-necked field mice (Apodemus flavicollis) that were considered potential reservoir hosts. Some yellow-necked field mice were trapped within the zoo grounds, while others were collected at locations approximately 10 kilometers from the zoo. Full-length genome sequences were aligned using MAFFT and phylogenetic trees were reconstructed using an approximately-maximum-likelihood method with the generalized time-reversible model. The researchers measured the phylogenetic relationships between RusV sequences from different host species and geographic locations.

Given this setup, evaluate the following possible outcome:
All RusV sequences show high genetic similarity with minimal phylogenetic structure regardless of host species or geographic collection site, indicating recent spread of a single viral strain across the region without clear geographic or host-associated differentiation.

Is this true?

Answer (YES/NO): NO